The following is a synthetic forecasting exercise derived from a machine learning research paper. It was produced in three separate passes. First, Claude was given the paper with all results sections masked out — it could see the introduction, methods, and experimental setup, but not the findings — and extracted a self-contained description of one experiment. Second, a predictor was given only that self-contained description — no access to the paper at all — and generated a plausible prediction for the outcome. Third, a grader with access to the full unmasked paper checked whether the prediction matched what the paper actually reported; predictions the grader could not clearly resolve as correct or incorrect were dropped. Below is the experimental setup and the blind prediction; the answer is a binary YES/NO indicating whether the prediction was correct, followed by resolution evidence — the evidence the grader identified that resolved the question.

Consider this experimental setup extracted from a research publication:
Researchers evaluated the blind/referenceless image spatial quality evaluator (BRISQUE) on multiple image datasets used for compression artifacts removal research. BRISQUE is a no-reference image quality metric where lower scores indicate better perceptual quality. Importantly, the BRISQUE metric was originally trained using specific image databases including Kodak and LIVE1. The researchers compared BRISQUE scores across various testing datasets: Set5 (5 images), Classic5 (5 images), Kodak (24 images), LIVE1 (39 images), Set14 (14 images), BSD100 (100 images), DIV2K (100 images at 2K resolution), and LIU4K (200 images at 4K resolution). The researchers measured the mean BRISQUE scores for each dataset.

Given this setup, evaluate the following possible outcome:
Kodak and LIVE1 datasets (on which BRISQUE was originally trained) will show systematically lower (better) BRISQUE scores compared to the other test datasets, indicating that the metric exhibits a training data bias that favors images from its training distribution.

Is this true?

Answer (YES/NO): YES